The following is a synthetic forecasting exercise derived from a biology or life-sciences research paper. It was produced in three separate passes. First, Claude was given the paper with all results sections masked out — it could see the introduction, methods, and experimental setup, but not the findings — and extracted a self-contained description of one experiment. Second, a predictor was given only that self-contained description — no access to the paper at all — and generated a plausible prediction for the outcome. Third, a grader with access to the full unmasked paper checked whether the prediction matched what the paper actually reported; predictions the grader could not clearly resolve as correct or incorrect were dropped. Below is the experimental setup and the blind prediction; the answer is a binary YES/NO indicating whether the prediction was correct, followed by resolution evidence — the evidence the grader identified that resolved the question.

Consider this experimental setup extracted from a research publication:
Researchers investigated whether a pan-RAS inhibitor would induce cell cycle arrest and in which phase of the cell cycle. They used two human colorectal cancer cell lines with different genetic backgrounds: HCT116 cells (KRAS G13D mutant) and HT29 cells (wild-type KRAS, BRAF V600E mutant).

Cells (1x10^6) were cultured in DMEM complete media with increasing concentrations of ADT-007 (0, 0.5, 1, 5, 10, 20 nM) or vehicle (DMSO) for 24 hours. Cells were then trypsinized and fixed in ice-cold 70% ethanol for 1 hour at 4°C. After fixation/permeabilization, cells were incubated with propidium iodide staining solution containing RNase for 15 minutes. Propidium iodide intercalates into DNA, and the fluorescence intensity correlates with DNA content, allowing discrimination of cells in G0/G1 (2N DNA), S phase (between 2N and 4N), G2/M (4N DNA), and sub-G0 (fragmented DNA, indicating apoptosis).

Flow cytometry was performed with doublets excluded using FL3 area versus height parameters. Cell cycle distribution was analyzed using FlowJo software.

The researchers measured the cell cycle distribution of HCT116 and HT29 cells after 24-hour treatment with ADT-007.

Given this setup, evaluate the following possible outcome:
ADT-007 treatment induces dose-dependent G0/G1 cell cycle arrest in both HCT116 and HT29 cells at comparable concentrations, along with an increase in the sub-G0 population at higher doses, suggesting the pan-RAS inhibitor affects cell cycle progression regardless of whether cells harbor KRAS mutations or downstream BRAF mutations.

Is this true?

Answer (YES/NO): NO